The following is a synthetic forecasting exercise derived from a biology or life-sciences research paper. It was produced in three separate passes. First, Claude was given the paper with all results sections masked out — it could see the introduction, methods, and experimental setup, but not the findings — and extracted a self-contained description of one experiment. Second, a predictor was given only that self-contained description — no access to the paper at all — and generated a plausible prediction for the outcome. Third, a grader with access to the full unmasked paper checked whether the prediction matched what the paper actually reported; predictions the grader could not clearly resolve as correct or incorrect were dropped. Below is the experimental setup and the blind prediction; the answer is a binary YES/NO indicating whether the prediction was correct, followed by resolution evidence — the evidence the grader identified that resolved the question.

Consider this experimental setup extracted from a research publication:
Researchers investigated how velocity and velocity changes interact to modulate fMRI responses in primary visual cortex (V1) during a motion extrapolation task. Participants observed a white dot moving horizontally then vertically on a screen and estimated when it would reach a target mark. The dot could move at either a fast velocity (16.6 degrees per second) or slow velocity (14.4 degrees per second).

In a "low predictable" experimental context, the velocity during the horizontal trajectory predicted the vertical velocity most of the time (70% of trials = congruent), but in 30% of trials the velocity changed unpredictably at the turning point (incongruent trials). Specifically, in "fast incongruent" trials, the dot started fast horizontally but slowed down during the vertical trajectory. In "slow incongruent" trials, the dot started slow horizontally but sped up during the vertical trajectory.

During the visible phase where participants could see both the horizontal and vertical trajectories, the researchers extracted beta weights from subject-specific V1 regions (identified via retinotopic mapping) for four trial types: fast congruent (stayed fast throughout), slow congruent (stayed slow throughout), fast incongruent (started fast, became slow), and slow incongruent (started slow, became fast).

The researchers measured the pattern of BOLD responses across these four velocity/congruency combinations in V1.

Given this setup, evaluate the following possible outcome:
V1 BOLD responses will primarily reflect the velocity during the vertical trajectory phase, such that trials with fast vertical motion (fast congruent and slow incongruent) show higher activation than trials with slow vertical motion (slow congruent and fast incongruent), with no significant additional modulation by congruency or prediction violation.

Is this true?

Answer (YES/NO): NO